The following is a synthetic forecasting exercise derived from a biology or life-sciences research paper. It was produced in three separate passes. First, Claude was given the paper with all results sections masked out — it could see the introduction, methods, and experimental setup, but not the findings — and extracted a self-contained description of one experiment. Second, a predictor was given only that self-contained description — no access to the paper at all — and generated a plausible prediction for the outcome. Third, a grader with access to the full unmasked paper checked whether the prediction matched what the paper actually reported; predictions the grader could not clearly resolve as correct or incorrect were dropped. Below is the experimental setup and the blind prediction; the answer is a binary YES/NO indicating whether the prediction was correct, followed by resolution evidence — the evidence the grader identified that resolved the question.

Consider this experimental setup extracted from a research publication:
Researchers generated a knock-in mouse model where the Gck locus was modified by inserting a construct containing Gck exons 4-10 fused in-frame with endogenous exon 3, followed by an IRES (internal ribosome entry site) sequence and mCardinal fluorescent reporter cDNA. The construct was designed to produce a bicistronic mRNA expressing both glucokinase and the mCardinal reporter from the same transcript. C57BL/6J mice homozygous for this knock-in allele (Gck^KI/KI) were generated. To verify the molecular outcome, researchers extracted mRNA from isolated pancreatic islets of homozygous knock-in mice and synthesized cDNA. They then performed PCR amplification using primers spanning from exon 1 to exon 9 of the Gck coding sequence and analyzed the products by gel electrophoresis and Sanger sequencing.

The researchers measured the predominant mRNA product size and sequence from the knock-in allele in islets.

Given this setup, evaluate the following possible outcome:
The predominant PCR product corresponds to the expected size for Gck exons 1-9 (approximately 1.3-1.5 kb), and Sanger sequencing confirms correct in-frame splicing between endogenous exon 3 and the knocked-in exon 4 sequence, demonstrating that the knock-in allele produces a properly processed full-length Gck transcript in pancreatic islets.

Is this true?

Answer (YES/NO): NO